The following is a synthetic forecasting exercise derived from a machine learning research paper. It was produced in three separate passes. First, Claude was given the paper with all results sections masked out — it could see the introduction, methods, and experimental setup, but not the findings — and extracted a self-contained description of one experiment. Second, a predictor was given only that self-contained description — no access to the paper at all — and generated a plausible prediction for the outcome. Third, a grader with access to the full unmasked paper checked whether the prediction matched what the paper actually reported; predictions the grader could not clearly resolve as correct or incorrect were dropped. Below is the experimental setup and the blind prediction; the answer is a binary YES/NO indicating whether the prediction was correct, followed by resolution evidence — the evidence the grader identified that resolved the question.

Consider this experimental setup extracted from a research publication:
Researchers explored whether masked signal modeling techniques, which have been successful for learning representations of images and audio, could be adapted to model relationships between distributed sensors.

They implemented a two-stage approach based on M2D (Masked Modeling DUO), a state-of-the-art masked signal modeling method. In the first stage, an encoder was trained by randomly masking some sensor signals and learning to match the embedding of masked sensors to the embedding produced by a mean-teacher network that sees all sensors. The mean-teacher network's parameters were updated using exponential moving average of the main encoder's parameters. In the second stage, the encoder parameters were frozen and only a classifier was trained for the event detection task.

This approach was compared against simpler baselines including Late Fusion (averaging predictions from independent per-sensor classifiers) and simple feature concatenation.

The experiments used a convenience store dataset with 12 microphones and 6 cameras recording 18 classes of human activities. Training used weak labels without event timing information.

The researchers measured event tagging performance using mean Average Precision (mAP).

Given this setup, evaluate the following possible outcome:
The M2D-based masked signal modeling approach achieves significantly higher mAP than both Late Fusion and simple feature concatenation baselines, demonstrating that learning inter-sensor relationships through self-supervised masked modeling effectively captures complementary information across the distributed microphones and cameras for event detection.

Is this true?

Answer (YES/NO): NO